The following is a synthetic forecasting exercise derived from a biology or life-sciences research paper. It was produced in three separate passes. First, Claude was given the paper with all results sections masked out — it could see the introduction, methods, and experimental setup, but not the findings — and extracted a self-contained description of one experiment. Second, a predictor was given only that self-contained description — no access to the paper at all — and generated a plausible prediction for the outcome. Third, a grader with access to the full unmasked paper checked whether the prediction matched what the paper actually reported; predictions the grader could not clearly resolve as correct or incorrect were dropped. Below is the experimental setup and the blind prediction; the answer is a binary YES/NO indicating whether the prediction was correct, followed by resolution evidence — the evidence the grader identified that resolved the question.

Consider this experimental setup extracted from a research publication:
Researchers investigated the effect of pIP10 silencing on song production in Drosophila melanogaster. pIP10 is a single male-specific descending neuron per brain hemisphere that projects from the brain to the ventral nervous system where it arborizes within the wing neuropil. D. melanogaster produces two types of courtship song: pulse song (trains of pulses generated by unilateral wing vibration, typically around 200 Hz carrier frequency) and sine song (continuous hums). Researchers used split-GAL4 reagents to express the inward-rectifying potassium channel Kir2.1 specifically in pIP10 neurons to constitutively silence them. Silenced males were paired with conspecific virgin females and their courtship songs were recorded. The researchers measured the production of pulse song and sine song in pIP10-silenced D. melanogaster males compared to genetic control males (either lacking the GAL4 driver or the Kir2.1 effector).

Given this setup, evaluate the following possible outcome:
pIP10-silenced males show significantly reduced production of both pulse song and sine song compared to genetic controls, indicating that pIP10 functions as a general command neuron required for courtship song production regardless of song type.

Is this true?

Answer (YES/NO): NO